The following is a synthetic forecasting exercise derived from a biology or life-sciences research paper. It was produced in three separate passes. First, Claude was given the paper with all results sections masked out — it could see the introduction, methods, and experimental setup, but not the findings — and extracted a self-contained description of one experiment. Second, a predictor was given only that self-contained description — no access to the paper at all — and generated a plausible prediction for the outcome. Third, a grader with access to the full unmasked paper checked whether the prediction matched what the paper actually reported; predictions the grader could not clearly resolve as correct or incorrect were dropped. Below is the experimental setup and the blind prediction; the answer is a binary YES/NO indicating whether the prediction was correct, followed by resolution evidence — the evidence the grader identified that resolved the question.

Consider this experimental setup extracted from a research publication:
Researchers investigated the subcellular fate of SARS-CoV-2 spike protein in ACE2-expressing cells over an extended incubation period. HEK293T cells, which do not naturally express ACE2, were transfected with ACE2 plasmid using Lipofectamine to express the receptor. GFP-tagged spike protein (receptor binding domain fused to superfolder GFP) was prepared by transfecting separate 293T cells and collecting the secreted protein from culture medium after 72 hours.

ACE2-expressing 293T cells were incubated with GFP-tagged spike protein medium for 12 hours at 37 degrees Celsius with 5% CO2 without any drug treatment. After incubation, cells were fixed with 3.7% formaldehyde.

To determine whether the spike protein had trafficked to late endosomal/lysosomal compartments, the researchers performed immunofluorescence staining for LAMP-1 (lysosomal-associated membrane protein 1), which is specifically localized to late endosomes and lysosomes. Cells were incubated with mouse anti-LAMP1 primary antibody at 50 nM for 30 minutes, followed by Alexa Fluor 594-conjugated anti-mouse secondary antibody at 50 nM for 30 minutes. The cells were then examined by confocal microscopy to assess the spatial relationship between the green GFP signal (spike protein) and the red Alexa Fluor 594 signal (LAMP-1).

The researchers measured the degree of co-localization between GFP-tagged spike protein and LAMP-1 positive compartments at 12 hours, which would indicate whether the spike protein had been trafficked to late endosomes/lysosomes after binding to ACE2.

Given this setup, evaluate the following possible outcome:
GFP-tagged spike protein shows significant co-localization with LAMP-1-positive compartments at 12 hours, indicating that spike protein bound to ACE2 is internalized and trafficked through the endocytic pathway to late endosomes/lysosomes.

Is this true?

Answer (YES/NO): YES